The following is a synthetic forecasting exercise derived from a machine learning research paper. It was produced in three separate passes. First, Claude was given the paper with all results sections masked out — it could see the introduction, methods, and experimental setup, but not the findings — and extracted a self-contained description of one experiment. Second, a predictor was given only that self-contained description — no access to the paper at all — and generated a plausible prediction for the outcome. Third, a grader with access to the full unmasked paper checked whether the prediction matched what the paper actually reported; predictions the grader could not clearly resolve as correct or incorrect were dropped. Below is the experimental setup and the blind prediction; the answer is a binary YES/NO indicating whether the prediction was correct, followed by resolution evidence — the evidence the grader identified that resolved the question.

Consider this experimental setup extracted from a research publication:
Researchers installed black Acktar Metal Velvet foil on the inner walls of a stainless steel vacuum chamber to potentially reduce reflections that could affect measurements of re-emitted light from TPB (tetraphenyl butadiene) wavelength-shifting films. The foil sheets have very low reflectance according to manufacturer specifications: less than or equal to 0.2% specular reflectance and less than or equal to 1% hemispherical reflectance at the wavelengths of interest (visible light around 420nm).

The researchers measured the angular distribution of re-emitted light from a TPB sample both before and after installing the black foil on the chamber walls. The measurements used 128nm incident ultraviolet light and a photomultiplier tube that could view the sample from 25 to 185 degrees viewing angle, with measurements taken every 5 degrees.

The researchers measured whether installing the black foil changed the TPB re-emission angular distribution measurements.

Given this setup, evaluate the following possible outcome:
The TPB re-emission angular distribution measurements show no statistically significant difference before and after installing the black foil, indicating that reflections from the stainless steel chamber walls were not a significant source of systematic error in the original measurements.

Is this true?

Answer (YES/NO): YES